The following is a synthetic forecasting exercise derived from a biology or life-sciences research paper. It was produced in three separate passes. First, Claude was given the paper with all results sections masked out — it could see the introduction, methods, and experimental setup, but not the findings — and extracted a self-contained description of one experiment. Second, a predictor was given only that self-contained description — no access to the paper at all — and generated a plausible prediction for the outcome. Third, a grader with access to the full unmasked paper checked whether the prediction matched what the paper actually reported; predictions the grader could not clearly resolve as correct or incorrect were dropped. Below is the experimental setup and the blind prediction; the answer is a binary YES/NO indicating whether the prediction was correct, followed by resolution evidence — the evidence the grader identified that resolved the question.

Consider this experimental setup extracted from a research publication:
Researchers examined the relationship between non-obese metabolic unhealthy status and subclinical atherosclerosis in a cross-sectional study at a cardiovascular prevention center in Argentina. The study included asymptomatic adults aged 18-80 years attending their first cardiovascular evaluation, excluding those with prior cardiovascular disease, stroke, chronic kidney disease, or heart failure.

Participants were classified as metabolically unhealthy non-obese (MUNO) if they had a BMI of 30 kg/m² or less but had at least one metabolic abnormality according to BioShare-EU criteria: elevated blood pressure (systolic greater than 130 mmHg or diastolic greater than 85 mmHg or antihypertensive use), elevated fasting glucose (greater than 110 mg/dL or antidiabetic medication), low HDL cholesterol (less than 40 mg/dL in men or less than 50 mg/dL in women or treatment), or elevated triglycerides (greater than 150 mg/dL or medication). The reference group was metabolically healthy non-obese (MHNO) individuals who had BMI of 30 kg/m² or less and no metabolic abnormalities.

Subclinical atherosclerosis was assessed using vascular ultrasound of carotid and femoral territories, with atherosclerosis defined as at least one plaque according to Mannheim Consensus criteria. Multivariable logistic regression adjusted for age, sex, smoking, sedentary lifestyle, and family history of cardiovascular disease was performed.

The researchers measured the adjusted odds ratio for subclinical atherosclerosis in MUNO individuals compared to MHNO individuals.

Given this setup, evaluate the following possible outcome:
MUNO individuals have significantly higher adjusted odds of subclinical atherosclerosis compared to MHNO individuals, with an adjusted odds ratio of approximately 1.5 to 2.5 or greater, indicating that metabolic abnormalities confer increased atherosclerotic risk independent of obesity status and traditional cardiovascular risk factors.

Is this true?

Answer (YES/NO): YES